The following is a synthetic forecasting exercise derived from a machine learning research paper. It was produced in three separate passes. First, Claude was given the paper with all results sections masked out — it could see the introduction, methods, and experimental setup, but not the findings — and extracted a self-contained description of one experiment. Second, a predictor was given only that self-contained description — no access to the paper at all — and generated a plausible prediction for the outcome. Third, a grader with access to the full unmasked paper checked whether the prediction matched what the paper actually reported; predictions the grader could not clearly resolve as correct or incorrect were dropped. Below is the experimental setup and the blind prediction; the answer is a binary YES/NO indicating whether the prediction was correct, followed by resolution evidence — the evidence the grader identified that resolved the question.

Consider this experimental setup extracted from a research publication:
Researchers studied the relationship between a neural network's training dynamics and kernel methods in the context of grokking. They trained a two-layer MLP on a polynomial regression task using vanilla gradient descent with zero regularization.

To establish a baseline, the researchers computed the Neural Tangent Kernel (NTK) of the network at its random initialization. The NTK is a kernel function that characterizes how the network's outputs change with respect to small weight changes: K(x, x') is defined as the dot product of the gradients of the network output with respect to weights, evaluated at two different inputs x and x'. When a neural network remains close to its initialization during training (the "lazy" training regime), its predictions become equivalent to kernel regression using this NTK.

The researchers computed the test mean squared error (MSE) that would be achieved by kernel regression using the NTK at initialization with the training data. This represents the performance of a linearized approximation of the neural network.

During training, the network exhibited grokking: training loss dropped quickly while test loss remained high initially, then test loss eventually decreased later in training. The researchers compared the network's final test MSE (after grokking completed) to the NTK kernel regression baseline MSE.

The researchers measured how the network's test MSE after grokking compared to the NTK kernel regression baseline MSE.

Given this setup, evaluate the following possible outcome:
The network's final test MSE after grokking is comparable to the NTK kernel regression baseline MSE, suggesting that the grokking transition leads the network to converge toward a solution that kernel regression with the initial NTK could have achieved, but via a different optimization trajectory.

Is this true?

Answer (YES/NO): NO